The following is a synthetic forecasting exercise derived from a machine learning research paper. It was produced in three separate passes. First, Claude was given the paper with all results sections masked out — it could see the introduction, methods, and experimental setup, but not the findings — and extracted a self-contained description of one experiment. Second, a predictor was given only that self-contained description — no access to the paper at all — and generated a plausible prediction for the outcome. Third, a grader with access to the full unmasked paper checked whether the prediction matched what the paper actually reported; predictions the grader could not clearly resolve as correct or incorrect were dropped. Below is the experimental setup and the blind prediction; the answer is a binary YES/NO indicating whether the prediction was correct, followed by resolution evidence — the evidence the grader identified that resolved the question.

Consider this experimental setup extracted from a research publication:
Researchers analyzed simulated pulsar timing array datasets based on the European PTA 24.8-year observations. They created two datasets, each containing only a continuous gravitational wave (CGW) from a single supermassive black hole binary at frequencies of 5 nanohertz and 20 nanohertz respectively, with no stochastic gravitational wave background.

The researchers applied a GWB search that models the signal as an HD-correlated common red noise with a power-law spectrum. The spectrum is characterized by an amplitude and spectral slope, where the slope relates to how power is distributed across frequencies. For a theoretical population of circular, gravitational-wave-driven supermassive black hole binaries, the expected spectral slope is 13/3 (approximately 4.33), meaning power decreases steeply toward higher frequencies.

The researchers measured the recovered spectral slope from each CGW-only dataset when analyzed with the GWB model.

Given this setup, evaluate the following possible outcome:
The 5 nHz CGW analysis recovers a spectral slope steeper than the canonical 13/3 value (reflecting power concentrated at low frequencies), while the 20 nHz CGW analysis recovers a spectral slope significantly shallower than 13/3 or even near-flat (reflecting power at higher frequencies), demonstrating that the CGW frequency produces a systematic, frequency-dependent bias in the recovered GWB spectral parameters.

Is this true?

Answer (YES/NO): NO